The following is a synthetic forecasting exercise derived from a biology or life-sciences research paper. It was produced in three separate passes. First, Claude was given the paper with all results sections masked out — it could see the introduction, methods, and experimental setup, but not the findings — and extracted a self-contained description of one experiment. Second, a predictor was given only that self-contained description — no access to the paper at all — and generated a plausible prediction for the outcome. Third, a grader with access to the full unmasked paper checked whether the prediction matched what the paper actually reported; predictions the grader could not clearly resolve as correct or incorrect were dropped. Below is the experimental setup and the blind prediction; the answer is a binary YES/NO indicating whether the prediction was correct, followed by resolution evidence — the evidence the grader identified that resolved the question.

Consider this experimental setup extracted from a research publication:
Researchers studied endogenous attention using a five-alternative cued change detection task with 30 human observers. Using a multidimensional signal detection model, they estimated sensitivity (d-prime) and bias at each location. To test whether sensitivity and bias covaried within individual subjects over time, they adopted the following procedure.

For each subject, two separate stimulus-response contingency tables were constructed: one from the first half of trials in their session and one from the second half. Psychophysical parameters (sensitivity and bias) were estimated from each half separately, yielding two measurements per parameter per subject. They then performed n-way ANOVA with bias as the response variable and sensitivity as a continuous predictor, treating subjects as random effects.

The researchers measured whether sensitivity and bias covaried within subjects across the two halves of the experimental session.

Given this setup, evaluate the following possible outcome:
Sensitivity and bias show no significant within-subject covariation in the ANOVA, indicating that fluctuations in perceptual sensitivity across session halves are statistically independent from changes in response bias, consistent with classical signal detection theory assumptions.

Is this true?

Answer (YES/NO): YES